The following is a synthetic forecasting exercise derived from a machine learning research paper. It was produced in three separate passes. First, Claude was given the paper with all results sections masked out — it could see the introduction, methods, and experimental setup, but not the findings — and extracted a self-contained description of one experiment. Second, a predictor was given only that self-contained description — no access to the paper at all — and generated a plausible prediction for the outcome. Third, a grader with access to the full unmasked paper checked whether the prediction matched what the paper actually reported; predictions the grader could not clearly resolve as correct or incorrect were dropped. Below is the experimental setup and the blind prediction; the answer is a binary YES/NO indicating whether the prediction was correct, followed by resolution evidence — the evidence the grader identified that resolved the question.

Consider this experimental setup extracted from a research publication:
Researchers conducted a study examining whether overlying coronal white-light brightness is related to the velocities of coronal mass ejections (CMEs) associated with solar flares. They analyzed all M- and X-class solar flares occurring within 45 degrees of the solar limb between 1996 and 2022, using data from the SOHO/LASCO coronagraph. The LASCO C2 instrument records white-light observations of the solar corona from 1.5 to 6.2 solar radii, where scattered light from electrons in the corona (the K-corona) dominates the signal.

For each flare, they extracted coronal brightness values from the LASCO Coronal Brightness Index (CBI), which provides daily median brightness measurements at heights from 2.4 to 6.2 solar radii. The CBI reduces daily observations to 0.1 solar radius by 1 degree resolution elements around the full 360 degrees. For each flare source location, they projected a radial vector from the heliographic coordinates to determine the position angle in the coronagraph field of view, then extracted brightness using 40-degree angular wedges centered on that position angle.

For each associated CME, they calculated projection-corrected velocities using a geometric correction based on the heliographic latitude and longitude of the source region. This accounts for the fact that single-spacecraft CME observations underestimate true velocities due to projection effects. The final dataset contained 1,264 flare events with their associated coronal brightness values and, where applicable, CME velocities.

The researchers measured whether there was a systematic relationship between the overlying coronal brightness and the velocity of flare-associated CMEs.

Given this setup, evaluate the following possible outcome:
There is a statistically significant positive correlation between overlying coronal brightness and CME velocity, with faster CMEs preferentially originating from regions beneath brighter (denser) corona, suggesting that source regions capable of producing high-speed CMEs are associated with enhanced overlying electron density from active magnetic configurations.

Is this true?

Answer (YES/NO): NO